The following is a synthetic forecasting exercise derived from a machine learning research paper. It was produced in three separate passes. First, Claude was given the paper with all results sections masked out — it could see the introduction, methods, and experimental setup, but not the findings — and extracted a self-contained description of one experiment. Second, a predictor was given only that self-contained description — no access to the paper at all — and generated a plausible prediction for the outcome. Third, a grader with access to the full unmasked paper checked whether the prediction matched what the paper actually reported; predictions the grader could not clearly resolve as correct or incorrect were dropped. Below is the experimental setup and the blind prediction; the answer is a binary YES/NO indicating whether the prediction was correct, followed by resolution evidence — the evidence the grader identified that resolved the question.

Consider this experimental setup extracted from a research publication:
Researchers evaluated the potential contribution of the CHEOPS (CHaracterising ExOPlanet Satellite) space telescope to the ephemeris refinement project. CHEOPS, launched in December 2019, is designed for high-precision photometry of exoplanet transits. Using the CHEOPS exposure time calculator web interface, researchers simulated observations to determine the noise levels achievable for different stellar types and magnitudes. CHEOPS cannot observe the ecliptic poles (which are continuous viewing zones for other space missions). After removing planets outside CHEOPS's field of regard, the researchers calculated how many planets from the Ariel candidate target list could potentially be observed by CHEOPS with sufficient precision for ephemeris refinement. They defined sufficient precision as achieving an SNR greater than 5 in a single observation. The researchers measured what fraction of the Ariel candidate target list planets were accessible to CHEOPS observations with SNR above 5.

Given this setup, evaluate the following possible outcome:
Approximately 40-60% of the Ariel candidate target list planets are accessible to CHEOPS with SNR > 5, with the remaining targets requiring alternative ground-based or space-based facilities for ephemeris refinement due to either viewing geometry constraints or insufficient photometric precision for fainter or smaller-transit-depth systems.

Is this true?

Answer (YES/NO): NO